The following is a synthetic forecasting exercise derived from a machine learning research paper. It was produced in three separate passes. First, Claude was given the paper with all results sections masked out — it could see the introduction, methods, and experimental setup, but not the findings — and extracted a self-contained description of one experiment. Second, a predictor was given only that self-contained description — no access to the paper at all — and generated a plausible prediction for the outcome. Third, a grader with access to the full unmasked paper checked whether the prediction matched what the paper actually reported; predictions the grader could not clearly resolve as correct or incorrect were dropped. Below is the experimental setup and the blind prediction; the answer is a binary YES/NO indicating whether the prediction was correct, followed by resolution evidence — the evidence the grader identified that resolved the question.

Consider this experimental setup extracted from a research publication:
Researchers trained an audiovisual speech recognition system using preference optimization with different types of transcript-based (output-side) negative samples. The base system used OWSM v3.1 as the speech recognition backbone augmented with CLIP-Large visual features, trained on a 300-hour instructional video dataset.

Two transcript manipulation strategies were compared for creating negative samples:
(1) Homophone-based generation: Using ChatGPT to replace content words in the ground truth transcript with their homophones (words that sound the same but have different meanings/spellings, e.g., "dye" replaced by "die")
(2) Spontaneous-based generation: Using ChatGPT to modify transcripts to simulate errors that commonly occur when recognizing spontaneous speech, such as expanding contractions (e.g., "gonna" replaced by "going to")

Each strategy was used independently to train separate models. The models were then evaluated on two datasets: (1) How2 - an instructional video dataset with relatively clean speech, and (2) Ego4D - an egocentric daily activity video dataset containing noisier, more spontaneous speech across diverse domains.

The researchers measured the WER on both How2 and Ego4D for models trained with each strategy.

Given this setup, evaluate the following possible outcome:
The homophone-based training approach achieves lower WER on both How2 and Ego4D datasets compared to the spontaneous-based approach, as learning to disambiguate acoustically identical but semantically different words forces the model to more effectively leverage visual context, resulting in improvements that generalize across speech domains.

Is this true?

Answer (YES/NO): NO